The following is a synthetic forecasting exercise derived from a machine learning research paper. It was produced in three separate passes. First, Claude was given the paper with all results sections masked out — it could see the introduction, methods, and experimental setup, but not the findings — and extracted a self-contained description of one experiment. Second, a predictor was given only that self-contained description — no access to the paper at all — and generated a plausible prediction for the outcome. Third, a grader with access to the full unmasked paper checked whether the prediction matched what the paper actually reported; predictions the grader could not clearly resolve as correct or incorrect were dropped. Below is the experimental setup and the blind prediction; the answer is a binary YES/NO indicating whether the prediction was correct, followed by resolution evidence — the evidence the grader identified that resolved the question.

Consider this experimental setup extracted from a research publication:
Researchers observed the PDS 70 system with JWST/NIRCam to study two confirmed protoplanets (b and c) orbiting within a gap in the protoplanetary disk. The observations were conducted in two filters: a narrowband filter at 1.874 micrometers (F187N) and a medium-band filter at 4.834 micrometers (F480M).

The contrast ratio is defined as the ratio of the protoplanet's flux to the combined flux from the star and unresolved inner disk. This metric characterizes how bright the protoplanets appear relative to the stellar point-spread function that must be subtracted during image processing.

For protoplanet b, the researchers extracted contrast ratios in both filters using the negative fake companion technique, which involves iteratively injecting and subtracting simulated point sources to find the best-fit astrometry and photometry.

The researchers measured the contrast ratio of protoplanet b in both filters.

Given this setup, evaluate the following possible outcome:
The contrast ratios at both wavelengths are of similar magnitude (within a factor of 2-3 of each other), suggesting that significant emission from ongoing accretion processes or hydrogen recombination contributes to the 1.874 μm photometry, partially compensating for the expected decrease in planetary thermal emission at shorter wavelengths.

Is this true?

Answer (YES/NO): NO